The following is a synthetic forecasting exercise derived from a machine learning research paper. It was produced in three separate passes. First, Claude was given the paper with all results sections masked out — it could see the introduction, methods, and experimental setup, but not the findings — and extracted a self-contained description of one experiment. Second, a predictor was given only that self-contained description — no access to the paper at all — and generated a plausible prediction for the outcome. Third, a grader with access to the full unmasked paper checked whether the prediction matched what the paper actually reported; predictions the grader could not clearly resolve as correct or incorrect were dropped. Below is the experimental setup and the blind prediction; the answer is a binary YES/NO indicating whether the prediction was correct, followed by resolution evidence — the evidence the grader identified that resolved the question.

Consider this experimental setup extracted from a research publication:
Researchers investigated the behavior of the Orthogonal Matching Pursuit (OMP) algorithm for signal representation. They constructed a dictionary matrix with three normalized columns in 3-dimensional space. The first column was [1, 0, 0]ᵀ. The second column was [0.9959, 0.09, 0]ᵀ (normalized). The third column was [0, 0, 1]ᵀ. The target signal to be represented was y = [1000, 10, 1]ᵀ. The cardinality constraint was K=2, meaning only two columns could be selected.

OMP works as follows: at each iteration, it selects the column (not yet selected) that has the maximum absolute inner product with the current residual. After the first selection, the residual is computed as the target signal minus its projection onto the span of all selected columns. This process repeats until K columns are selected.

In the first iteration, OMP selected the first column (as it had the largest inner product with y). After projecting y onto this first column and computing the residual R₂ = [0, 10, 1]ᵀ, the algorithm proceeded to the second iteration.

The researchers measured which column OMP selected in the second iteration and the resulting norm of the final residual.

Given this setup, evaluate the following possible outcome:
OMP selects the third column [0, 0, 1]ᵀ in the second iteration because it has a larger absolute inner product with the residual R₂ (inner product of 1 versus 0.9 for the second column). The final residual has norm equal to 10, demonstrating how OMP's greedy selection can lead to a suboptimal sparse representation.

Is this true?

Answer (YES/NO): YES